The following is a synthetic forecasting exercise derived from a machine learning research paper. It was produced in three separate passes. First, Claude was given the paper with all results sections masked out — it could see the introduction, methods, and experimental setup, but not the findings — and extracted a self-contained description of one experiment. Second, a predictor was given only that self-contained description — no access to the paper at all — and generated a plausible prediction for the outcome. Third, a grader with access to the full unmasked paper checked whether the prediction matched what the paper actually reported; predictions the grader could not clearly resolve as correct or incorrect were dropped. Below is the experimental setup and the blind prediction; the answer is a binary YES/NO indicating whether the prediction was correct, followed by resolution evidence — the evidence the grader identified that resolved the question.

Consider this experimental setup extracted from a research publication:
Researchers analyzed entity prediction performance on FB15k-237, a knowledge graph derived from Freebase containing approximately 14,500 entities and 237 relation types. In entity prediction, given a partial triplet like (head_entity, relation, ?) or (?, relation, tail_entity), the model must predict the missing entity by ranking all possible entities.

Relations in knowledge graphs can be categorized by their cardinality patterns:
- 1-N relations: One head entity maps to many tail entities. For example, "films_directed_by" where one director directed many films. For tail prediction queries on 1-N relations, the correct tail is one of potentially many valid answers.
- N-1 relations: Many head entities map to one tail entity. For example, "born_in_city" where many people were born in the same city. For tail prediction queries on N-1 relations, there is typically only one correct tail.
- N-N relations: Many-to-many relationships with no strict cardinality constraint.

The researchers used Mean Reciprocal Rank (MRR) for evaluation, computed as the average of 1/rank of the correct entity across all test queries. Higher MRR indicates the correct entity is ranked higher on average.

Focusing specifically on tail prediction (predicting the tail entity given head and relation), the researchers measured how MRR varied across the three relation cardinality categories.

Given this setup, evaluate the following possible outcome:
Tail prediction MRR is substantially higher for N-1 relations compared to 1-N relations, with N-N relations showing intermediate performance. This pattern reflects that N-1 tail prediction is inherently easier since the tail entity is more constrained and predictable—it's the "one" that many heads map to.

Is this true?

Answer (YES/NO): NO